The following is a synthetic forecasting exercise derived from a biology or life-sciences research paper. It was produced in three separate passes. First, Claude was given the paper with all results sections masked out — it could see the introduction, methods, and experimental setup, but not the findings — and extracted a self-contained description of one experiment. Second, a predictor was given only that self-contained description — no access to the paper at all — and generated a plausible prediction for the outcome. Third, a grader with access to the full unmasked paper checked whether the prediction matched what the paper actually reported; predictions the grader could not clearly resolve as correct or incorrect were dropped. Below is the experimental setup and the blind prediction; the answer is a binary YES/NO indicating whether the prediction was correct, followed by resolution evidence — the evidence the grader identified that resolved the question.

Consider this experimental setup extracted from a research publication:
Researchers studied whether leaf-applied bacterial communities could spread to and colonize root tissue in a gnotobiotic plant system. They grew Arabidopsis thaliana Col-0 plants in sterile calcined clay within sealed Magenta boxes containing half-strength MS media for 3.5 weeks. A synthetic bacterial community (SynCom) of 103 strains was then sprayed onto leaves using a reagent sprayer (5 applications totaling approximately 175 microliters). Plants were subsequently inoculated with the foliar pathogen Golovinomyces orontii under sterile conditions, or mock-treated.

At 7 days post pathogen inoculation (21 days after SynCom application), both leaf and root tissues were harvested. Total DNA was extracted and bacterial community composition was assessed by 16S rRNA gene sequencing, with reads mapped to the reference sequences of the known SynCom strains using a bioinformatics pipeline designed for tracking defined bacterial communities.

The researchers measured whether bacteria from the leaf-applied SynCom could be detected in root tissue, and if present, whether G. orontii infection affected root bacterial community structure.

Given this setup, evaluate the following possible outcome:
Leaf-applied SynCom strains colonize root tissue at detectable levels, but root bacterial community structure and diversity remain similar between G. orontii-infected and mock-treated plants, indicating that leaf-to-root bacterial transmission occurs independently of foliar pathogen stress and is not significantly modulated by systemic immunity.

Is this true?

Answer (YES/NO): NO